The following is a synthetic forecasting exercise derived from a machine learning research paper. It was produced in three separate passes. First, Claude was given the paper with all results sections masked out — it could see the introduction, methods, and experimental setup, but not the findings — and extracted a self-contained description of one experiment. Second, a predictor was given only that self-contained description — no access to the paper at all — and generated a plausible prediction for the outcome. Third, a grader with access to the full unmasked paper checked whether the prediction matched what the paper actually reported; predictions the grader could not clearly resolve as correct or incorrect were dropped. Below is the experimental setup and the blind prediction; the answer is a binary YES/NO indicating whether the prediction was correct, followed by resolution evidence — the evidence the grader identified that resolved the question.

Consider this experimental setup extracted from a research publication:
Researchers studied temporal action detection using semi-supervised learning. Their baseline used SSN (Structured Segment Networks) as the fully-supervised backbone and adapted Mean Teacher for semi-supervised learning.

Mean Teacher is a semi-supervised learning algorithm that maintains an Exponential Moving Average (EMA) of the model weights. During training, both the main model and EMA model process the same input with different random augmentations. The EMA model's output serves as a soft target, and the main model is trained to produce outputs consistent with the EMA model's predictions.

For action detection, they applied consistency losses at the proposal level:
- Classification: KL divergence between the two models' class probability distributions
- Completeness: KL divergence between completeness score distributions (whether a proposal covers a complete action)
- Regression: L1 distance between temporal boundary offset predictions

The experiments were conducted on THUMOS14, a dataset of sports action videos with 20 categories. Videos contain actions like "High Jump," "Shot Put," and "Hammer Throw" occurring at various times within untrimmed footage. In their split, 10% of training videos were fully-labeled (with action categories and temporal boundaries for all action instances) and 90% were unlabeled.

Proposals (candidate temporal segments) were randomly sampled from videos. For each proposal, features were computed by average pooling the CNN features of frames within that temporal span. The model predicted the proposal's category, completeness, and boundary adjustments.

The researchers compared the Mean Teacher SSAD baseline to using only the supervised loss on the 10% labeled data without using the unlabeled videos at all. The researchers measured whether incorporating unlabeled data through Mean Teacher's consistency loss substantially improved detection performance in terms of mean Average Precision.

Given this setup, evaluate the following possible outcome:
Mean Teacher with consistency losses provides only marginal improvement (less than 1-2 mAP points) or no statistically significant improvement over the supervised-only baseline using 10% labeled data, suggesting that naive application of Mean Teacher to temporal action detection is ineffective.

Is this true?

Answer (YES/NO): YES